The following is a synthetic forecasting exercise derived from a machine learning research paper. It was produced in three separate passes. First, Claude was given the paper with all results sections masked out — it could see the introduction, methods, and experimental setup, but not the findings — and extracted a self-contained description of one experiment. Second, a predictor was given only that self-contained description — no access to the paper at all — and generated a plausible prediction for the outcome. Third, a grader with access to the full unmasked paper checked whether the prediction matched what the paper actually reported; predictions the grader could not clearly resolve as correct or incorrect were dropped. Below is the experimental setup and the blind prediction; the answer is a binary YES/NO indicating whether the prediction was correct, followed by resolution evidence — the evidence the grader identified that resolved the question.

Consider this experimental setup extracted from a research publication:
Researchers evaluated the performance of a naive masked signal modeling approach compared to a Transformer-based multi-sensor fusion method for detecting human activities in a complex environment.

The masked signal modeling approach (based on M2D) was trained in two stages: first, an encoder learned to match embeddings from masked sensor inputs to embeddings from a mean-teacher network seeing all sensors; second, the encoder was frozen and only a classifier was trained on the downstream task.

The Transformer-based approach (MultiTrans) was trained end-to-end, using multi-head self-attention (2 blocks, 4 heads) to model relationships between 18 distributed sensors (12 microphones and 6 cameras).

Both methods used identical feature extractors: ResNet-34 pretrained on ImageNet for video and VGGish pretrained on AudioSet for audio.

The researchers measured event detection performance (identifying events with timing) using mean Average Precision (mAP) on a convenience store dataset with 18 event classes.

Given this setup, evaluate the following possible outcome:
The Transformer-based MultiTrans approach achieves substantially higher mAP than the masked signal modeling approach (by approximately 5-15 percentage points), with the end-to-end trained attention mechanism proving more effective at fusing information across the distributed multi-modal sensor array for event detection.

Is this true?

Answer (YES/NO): NO